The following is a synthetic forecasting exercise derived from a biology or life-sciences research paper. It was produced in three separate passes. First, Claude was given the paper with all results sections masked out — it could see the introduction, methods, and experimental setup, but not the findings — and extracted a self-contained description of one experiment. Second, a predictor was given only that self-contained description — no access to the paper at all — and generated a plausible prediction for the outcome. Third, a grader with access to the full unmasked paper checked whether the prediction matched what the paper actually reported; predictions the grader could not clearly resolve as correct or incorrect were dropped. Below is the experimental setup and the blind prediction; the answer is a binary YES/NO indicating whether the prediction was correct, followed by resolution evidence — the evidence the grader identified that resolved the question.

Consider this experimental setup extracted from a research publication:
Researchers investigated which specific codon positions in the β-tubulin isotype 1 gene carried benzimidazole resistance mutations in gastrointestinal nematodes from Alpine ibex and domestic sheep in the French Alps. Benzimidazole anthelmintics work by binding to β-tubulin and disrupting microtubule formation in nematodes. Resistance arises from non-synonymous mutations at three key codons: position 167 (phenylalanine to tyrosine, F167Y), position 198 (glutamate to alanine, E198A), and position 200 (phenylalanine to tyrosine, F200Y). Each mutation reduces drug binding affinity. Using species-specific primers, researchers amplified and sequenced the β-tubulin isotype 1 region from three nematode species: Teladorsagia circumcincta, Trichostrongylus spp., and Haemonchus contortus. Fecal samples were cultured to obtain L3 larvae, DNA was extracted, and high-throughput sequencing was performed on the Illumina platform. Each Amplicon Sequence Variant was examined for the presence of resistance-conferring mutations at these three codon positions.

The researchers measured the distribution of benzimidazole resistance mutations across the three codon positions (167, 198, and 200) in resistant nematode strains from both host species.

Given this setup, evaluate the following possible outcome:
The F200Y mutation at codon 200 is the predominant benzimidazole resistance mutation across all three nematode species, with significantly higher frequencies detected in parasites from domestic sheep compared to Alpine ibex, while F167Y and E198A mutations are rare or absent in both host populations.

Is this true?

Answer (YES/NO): NO